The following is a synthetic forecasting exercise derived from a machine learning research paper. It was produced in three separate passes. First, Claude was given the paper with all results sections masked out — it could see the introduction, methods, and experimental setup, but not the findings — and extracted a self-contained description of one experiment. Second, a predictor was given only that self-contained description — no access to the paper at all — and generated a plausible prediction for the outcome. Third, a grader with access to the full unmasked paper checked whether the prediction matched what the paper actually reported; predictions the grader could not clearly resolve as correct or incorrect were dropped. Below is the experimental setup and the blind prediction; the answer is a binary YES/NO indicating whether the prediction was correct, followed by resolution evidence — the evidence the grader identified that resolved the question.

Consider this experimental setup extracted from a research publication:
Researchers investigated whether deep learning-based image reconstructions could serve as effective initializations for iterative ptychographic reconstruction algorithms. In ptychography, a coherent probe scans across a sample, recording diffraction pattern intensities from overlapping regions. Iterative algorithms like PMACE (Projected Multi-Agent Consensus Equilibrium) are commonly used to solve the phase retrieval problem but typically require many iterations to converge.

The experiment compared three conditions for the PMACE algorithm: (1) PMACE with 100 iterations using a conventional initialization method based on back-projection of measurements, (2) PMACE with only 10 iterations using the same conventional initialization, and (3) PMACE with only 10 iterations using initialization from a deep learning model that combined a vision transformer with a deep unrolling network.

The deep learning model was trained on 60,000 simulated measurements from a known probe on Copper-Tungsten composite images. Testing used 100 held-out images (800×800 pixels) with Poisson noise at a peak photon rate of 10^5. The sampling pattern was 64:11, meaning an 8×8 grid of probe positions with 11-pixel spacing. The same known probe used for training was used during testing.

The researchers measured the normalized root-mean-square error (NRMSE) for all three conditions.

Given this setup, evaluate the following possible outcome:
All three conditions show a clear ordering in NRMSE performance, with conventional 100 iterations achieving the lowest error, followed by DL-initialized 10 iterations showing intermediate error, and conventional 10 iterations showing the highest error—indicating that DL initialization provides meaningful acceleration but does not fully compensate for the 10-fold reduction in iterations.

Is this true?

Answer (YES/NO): NO